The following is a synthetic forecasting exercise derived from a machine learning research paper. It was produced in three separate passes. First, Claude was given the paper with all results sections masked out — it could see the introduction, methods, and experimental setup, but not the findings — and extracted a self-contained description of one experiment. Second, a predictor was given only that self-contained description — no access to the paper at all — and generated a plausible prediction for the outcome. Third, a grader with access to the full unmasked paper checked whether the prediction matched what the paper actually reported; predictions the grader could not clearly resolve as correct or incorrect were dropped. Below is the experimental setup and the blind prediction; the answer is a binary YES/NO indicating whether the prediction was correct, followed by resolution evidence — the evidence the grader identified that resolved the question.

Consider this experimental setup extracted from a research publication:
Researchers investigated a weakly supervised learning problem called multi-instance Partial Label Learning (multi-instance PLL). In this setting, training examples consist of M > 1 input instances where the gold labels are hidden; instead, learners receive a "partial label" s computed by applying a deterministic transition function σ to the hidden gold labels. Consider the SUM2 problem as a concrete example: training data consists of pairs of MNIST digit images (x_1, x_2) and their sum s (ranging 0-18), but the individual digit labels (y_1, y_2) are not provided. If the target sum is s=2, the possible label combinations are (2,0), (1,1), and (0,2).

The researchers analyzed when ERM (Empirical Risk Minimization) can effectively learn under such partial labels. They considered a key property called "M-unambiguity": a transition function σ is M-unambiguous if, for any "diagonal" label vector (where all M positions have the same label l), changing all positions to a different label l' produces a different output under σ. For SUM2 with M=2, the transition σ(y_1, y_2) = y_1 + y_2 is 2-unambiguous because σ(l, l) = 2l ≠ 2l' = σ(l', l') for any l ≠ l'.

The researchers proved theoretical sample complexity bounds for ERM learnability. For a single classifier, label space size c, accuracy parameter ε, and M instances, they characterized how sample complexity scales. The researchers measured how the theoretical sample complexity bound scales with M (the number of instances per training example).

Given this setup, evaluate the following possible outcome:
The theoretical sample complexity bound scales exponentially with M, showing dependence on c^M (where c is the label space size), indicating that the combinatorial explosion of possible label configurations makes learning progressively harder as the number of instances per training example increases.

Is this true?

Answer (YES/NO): YES